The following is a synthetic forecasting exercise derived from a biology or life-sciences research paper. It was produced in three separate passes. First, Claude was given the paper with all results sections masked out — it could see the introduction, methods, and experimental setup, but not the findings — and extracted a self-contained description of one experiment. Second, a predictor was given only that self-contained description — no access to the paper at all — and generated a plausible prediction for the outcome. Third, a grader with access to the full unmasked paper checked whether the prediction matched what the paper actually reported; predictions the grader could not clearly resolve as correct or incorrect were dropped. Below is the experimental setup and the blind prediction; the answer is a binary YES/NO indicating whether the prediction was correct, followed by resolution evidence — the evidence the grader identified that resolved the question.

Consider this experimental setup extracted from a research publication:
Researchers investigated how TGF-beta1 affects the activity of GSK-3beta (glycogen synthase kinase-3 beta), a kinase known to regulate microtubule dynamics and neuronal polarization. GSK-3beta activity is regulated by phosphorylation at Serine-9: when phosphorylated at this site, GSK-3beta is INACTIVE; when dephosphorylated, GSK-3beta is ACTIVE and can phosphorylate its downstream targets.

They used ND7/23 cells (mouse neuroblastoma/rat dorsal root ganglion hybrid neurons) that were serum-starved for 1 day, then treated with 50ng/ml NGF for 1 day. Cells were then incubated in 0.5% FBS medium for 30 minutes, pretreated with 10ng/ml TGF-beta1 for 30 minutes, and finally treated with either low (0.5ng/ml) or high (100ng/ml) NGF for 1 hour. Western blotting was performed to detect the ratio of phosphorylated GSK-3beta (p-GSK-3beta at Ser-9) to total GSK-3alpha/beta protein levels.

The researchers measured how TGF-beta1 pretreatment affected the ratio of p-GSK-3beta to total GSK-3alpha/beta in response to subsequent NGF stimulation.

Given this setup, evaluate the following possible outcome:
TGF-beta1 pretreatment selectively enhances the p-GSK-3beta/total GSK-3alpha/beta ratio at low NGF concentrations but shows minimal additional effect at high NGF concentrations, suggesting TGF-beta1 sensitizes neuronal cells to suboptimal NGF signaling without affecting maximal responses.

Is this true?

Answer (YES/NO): NO